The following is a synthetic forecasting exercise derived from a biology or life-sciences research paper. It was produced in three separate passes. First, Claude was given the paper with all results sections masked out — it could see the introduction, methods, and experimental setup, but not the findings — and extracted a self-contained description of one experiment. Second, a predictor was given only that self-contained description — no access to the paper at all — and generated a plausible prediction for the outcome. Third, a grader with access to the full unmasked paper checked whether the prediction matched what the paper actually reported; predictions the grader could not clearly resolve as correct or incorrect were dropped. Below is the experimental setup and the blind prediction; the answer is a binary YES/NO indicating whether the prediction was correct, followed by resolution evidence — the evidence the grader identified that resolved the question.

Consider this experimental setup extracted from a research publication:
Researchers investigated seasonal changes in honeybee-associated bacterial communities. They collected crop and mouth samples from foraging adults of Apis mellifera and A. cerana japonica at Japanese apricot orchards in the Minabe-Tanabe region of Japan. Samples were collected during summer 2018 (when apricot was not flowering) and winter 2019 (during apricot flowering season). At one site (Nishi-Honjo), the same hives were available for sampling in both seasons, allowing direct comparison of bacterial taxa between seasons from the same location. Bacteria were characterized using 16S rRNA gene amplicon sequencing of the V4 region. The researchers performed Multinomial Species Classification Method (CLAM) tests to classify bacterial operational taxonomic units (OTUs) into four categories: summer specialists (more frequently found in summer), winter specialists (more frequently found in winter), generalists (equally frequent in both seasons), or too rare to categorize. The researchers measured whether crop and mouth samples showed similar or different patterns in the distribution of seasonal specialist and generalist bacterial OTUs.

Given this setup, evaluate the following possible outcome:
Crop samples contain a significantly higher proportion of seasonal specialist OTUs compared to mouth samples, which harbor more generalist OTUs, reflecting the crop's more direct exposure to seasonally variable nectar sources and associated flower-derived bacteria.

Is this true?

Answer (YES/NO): NO